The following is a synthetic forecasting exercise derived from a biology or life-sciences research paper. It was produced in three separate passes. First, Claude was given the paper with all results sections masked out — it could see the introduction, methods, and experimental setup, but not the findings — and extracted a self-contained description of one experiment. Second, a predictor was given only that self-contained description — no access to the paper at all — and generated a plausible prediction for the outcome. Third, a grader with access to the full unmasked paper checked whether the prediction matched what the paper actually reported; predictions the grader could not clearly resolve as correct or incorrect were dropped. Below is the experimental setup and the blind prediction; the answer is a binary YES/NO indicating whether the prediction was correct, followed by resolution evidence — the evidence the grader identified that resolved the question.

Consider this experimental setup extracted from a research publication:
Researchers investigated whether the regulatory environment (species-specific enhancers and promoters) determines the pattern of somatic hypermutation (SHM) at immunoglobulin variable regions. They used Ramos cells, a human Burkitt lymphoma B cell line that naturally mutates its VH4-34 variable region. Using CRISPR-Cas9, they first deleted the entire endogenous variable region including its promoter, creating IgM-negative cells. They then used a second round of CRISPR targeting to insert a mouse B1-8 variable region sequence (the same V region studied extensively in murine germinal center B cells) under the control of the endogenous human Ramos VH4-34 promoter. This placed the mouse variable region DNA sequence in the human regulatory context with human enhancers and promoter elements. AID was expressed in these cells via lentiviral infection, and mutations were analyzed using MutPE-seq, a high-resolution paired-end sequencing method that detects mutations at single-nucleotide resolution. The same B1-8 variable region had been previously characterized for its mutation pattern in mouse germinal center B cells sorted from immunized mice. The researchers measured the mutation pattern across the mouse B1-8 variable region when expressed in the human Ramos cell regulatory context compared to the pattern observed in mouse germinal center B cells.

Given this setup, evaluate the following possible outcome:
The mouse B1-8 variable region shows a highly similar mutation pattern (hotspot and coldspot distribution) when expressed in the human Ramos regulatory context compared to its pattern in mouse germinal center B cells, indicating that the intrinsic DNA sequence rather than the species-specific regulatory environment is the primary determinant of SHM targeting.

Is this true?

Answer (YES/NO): YES